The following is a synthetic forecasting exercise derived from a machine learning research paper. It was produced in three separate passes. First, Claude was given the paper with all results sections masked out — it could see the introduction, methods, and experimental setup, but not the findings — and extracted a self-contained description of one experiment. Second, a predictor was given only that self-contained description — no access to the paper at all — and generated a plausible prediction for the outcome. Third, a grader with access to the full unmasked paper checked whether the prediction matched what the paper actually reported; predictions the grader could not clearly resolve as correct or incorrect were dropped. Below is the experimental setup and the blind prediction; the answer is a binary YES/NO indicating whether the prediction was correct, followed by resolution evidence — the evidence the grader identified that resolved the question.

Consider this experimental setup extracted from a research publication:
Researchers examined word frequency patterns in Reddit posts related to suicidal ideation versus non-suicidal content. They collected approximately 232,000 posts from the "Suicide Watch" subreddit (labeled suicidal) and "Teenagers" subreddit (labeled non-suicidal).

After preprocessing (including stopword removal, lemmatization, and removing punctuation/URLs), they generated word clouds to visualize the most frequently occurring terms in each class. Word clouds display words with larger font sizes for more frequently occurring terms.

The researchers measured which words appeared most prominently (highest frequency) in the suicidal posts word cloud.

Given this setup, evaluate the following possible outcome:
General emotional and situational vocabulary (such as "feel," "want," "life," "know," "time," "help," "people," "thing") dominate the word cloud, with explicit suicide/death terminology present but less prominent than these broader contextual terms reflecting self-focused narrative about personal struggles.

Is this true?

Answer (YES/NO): NO